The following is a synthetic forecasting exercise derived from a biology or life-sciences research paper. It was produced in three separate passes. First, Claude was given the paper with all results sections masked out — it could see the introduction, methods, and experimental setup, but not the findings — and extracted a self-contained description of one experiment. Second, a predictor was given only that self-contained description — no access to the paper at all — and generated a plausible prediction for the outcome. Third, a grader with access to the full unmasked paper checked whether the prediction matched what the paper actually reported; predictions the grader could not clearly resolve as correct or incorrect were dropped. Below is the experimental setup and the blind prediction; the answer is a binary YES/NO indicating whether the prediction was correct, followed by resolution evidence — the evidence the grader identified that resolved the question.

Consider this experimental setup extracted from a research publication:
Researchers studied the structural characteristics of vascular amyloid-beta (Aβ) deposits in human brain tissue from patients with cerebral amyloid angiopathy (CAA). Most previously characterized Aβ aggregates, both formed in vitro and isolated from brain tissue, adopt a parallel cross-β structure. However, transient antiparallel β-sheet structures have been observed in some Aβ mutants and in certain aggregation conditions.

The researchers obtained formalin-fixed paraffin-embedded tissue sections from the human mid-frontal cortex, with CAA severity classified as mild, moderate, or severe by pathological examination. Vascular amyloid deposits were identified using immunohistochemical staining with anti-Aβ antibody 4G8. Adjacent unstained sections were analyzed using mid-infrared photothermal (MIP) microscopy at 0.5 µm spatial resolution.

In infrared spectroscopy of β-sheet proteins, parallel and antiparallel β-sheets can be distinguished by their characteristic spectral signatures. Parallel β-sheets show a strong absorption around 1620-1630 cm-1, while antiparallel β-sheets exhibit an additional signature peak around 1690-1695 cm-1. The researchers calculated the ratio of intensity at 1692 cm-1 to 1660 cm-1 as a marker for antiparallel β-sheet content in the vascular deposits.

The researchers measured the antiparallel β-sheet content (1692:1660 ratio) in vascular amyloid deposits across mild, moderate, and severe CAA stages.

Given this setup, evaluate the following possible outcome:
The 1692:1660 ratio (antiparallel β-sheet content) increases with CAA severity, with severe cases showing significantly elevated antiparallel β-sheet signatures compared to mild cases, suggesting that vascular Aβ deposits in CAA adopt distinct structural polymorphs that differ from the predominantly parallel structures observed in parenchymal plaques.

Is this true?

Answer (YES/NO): YES